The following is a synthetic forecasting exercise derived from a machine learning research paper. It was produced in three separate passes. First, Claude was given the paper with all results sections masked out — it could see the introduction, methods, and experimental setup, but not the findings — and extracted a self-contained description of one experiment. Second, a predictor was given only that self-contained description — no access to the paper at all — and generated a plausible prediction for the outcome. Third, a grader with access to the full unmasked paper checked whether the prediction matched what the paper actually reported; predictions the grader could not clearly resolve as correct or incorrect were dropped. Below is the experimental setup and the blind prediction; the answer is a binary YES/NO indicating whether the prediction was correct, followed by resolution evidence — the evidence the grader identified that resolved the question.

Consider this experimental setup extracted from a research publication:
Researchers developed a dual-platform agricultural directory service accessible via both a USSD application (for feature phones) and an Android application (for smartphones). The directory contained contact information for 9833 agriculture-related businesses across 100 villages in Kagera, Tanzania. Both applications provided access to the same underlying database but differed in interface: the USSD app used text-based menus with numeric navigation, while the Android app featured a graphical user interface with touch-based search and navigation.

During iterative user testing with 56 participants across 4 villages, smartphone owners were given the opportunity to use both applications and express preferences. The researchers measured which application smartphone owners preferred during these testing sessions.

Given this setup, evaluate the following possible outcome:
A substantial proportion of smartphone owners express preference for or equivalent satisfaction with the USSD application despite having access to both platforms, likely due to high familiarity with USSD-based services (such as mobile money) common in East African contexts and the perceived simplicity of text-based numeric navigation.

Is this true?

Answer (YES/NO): NO